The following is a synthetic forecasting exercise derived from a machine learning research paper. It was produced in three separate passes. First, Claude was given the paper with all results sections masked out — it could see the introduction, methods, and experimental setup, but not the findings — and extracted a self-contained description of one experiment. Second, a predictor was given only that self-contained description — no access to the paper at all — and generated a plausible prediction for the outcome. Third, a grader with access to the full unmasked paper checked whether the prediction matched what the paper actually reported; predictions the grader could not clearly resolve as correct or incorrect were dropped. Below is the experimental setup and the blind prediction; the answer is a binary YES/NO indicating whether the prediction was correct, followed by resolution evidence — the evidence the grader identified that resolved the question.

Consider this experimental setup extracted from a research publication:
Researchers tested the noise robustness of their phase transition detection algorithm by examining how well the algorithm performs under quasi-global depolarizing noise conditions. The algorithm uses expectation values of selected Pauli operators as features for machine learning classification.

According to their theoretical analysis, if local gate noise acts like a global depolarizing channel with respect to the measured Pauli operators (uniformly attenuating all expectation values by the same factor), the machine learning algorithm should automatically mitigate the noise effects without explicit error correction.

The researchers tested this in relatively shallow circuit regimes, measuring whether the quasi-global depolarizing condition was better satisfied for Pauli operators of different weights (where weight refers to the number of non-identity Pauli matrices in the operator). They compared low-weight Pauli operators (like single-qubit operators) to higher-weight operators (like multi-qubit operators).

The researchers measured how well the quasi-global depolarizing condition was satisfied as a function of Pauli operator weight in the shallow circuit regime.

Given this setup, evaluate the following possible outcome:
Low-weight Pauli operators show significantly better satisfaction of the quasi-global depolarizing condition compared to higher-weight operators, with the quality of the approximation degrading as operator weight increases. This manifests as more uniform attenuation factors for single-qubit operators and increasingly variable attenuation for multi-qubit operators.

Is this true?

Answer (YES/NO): YES